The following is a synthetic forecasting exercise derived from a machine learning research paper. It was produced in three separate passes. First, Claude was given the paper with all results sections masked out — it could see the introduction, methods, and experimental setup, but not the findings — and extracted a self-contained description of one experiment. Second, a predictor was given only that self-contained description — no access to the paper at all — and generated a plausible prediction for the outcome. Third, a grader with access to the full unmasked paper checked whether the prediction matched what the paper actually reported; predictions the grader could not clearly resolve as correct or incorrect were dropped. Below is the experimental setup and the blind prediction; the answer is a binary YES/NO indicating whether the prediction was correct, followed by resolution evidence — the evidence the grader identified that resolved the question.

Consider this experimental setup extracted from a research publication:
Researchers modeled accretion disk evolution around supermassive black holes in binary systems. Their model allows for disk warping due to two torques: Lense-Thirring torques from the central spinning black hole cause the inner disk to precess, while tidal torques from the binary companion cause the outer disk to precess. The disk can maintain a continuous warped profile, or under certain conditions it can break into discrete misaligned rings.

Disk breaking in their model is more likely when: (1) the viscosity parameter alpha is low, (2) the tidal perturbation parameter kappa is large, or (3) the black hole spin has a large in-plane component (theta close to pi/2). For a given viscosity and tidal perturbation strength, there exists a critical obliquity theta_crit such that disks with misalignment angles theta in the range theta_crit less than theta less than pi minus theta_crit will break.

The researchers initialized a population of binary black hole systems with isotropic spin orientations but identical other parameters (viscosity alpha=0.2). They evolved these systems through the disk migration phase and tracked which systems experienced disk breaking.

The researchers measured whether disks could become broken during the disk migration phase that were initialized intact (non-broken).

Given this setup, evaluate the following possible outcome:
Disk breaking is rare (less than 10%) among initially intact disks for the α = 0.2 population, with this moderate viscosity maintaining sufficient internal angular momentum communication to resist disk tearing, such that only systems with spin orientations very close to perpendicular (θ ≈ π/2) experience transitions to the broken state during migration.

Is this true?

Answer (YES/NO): NO